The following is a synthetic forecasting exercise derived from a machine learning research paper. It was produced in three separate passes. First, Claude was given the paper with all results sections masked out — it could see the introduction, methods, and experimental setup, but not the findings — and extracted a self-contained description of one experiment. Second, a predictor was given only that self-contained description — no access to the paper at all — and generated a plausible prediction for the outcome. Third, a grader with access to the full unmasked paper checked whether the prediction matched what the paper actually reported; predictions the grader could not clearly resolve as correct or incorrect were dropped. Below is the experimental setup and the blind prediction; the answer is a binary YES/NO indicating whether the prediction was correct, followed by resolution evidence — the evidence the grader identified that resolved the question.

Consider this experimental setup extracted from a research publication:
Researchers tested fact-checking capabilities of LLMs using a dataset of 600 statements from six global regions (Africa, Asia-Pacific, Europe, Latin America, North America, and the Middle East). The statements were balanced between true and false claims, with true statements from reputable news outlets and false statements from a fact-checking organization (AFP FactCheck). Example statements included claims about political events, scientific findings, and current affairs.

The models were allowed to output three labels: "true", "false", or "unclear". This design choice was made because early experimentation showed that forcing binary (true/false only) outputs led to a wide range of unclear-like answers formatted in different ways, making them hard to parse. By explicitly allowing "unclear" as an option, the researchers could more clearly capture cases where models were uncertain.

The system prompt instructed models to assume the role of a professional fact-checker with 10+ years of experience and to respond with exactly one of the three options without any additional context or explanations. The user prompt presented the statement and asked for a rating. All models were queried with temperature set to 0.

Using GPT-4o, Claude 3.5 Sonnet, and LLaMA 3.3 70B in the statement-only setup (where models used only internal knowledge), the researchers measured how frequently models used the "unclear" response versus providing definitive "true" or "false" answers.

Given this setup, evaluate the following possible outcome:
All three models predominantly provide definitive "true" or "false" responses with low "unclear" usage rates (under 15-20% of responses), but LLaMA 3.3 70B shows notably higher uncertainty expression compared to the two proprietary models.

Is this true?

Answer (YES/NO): NO